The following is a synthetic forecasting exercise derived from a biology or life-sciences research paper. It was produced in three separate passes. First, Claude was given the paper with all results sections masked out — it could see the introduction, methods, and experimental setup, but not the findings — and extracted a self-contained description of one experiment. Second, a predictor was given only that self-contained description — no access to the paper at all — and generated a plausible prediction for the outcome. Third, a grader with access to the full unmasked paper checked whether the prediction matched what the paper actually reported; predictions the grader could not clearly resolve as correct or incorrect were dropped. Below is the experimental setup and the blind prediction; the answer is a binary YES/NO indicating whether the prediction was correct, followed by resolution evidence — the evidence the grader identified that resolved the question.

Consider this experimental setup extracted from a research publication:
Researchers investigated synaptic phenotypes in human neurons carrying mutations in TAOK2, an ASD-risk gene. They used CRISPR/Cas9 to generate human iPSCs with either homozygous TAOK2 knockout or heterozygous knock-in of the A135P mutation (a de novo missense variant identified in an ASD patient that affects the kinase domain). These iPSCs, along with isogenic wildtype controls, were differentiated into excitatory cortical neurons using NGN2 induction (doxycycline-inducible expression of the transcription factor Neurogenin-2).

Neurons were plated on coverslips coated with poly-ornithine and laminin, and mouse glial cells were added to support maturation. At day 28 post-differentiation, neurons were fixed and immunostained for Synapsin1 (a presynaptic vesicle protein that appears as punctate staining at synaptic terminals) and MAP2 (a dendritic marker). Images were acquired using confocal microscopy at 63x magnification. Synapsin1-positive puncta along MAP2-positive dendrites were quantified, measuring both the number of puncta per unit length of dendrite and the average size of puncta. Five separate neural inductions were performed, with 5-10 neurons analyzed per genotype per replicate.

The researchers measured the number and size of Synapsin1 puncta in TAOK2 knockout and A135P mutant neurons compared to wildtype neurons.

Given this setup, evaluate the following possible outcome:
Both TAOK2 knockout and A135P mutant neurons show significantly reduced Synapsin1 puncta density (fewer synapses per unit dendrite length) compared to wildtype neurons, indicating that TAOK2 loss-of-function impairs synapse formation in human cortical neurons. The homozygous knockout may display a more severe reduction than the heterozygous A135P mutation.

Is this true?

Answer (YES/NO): NO